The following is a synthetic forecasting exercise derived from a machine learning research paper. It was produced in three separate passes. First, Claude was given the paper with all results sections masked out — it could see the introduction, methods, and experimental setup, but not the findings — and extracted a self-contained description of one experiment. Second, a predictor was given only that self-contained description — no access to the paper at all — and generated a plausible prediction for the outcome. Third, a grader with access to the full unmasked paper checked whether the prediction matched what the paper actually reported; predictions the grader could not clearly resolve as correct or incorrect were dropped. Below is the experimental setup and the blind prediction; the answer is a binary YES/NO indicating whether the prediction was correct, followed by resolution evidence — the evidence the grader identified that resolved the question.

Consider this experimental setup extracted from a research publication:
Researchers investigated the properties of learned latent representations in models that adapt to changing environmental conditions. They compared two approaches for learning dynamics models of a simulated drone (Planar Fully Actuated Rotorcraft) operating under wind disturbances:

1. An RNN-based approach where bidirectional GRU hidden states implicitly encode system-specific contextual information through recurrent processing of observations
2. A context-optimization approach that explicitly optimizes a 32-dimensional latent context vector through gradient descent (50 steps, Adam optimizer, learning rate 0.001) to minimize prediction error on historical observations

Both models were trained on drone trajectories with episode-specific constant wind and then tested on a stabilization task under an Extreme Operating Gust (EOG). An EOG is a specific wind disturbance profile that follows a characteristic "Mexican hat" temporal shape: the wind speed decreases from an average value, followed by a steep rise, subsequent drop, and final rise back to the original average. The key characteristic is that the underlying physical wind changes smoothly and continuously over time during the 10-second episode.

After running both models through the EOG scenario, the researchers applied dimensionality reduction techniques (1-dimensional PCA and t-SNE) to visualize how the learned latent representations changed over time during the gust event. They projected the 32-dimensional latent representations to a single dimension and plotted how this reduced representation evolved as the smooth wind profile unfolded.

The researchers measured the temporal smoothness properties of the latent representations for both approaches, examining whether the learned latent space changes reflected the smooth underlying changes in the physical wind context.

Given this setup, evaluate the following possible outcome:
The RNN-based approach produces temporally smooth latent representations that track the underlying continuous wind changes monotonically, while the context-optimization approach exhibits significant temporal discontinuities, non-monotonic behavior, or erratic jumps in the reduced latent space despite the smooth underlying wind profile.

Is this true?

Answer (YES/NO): NO